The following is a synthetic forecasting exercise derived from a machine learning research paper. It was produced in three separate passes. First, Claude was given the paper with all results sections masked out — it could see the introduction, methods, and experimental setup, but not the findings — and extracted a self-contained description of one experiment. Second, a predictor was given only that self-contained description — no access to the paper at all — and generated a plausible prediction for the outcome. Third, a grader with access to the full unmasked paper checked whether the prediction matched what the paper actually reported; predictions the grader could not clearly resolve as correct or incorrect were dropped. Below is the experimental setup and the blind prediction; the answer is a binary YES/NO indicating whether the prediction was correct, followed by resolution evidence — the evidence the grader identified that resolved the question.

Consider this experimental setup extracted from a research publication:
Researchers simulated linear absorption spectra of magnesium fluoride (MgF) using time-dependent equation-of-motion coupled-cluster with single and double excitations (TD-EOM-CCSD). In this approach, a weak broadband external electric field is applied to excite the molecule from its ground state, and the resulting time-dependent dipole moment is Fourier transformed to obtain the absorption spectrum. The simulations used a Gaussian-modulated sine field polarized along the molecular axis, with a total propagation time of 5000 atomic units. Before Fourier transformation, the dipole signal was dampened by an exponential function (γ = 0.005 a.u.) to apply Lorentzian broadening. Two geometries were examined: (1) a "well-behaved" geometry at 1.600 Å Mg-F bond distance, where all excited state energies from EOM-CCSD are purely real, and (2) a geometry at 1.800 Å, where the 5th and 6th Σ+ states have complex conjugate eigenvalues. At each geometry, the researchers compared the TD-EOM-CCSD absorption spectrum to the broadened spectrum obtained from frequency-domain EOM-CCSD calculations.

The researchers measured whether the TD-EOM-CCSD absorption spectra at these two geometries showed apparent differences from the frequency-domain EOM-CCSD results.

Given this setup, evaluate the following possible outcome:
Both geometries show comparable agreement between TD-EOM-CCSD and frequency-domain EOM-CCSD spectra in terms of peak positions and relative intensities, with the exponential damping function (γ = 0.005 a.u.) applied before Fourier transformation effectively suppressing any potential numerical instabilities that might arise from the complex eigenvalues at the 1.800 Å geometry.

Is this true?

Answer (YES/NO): YES